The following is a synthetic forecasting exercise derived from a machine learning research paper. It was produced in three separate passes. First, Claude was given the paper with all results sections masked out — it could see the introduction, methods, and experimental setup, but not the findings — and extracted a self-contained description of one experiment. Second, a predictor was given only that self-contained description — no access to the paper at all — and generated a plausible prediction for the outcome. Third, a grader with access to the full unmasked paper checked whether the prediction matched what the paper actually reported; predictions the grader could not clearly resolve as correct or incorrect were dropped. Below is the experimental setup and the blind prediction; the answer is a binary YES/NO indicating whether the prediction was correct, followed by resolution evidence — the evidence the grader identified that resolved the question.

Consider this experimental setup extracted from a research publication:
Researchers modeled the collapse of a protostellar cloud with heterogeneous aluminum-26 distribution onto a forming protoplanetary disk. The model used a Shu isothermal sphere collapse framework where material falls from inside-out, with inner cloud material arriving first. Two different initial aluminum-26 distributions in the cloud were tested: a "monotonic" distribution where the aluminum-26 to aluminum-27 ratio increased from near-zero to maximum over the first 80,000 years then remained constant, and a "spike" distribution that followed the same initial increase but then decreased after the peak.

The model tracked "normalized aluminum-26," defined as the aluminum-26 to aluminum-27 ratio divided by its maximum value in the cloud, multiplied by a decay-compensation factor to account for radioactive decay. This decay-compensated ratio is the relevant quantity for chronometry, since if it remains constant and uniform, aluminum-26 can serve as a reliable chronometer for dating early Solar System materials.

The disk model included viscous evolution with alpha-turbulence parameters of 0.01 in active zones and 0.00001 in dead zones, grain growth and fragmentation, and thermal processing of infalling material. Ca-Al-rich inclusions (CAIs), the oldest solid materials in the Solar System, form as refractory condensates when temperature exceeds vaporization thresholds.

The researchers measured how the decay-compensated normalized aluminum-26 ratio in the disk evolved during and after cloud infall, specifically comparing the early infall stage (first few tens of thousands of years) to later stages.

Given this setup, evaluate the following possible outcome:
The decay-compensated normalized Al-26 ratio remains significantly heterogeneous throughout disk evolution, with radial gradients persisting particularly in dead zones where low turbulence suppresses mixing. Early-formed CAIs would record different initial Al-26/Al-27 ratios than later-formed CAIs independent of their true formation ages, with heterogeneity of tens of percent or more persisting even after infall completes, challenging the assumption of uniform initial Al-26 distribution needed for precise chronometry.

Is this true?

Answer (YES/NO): NO